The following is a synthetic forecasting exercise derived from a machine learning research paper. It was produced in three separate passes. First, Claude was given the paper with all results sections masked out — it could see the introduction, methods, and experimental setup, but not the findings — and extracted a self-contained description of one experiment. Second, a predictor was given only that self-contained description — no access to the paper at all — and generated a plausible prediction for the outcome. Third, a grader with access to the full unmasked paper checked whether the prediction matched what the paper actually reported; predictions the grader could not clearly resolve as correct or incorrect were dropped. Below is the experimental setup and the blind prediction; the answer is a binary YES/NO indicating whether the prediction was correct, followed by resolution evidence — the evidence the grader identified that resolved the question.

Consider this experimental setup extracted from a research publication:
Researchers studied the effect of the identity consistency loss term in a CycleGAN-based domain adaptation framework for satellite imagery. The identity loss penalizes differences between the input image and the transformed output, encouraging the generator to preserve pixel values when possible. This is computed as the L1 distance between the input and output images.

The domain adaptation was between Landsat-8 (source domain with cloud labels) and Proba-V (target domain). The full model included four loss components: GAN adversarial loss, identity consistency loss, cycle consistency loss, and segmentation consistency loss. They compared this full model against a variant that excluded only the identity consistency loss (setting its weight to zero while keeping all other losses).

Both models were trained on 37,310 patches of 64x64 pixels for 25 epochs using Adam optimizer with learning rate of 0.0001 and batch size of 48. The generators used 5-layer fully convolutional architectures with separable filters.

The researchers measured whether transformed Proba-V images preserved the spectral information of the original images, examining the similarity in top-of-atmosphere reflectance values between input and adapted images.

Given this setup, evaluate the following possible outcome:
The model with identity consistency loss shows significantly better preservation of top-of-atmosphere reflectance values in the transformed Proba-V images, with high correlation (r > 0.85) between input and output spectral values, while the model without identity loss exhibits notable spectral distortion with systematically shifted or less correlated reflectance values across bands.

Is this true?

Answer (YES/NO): NO